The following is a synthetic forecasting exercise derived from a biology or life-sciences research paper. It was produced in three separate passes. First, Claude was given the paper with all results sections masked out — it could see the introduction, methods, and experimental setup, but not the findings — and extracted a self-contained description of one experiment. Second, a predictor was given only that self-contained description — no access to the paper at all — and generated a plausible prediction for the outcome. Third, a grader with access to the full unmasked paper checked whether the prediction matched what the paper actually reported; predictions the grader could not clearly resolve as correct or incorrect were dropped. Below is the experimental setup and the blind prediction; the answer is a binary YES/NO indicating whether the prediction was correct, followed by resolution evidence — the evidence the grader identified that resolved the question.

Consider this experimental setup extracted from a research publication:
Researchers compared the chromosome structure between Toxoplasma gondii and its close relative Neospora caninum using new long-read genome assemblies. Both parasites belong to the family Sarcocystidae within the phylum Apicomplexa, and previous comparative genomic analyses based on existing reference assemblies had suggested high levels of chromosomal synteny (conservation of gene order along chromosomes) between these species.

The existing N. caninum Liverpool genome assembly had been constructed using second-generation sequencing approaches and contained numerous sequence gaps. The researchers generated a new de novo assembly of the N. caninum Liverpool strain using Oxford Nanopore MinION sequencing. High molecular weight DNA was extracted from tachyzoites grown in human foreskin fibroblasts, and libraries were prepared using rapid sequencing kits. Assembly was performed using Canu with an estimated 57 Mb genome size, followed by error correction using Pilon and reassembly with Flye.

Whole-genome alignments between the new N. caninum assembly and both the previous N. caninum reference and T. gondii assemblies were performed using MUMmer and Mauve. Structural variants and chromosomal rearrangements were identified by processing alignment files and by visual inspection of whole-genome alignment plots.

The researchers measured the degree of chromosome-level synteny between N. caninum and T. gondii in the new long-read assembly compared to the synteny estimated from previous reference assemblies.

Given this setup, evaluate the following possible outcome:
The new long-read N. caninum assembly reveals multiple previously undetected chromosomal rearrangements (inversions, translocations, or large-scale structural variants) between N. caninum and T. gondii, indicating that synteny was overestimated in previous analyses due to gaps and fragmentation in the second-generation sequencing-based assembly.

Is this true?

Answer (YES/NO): YES